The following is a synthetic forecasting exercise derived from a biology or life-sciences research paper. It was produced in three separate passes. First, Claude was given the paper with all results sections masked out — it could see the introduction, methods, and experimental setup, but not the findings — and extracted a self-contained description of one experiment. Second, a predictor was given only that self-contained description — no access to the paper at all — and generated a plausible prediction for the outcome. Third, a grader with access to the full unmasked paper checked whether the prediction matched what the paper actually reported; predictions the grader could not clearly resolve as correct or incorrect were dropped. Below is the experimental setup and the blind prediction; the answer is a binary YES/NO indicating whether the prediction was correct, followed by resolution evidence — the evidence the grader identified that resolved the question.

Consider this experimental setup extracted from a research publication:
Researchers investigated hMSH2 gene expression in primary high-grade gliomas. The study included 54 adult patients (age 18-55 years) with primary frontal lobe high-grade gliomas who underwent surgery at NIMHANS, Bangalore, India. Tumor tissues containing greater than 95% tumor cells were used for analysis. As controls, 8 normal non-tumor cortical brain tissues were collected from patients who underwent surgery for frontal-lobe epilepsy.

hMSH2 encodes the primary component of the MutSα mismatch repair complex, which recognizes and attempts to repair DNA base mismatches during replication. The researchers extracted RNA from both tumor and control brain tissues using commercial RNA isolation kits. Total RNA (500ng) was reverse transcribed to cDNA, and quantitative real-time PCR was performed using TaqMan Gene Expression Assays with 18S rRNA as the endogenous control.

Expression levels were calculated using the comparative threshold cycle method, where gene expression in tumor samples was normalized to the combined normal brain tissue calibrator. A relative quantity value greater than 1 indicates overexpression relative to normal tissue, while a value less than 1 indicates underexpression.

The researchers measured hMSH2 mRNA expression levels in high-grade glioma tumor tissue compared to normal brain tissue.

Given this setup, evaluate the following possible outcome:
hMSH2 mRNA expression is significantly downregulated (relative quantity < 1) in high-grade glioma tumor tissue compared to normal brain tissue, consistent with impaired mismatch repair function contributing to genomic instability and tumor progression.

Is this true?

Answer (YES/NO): NO